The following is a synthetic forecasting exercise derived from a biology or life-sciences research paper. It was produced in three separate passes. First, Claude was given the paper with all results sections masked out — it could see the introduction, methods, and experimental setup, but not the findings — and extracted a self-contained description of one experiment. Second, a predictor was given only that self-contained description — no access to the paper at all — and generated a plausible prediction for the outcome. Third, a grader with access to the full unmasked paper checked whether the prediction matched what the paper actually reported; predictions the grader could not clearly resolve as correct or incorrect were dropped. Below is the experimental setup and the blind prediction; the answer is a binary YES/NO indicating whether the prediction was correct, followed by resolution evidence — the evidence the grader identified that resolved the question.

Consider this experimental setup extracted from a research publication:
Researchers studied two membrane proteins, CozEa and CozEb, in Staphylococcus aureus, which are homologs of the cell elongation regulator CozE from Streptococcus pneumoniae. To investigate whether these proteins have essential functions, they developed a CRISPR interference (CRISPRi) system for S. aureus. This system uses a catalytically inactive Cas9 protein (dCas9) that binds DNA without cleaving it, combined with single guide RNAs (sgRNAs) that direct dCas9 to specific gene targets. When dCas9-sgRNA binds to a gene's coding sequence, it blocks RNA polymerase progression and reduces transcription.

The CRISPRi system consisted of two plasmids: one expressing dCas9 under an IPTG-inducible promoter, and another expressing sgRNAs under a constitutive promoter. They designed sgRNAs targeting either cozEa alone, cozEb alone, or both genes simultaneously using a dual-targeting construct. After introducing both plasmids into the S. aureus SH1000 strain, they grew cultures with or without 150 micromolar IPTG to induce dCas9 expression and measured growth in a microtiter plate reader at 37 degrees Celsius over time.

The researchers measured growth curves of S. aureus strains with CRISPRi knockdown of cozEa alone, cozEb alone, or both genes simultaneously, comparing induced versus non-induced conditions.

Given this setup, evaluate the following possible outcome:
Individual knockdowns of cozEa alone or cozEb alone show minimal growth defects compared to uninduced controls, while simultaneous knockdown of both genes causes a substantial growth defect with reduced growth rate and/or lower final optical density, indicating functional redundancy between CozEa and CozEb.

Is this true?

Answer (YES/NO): YES